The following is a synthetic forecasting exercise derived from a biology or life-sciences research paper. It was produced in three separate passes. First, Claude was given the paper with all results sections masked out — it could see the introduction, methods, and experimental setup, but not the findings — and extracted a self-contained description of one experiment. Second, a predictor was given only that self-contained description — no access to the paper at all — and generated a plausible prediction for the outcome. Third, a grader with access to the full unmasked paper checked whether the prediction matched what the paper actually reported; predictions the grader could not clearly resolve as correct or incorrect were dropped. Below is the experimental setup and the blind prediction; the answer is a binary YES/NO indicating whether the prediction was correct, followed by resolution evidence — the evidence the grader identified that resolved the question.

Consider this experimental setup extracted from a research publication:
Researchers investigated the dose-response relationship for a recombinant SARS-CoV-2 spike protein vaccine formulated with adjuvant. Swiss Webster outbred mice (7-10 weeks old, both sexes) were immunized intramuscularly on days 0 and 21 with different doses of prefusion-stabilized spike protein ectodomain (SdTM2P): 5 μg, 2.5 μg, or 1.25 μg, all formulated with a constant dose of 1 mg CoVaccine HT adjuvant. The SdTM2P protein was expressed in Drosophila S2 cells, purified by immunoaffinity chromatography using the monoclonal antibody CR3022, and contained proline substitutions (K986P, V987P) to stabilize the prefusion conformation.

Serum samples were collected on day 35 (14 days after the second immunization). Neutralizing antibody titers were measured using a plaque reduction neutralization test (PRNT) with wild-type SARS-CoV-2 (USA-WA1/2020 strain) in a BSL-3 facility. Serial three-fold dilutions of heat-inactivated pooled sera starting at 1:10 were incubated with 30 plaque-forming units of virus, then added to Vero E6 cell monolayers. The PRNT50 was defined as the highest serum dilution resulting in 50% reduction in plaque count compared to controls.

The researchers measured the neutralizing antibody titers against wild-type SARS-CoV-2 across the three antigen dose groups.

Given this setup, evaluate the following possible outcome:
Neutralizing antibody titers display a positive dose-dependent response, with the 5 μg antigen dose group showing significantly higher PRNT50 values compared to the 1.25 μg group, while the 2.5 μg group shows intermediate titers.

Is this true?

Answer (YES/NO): NO